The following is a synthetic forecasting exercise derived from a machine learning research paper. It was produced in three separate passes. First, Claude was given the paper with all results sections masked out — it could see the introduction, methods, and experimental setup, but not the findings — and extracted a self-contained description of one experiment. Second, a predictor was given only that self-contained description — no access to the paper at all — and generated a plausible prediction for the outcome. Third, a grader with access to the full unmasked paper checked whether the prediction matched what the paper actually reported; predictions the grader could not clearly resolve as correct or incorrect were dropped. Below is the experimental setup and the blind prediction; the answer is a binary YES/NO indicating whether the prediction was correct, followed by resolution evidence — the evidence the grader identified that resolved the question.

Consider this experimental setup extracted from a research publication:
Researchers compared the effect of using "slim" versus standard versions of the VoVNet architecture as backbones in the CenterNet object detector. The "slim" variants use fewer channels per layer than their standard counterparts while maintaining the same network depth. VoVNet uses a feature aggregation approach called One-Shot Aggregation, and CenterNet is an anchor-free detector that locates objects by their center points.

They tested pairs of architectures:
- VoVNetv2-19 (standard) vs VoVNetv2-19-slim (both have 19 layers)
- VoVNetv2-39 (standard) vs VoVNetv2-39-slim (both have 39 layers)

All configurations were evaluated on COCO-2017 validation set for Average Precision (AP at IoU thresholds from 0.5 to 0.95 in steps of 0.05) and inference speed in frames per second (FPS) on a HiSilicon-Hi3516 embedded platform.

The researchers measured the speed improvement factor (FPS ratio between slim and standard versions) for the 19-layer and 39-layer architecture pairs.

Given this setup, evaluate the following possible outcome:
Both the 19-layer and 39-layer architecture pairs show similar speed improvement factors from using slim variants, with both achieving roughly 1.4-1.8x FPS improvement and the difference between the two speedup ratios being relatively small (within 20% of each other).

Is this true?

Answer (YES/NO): NO